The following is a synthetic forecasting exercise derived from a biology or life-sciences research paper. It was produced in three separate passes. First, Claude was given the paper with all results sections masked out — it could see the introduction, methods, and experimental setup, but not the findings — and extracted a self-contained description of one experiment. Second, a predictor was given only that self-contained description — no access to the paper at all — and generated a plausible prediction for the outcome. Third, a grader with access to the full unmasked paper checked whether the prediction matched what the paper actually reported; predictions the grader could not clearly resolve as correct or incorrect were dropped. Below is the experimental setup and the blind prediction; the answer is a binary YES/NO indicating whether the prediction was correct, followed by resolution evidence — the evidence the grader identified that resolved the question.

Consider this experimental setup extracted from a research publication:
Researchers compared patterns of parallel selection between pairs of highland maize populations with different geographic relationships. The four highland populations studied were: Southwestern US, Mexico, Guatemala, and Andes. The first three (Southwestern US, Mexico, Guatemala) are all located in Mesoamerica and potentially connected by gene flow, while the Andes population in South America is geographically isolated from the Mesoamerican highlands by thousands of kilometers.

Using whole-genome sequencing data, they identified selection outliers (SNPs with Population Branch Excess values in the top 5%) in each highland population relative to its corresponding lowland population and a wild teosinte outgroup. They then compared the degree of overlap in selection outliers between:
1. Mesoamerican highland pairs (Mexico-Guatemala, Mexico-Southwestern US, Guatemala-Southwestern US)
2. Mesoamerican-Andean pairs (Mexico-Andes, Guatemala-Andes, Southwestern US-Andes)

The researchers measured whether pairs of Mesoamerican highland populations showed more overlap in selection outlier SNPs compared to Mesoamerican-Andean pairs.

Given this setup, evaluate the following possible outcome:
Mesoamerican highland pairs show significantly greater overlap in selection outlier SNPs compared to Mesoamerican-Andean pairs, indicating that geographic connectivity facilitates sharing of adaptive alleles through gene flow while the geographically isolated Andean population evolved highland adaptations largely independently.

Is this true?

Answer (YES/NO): YES